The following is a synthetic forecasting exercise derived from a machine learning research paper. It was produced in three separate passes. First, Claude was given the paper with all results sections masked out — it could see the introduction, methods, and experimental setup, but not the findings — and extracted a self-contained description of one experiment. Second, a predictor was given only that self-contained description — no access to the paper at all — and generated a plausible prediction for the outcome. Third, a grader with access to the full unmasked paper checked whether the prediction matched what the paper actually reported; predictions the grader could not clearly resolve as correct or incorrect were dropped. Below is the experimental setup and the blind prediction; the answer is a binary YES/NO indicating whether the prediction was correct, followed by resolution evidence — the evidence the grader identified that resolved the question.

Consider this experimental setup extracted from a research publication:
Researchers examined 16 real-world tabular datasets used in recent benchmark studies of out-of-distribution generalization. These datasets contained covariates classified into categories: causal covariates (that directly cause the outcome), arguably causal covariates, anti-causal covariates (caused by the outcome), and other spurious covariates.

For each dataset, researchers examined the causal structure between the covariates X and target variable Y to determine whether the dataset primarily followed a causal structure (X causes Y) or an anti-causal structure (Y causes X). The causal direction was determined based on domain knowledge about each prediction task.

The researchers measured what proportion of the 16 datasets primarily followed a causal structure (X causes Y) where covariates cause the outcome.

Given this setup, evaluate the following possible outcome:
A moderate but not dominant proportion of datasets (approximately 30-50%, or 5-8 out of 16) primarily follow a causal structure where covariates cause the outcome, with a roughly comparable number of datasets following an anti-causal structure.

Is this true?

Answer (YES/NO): NO